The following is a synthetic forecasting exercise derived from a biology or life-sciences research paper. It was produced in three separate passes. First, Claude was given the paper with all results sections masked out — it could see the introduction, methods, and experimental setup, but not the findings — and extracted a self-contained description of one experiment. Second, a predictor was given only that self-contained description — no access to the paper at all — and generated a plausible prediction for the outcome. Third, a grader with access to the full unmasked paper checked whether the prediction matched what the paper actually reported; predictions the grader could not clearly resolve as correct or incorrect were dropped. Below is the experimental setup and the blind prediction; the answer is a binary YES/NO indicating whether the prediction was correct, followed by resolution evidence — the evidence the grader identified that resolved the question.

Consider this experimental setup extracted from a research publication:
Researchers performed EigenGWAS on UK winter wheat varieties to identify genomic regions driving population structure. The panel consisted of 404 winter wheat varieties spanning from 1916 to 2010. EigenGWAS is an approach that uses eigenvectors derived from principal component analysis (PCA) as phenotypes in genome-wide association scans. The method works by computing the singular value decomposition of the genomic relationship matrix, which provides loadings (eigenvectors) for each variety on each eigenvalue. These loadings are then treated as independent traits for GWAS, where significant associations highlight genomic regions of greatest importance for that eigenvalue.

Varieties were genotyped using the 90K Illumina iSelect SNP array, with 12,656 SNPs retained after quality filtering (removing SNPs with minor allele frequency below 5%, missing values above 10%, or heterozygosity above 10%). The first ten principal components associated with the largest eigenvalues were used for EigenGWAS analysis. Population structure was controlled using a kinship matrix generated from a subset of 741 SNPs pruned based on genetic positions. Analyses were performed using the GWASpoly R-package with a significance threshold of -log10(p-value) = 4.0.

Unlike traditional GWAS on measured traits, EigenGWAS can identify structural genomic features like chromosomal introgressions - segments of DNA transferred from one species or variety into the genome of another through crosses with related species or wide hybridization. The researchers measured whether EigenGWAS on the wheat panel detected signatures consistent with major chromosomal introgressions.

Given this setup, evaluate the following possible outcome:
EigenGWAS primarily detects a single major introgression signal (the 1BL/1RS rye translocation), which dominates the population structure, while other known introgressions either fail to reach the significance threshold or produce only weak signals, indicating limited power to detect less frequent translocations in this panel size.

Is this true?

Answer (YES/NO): NO